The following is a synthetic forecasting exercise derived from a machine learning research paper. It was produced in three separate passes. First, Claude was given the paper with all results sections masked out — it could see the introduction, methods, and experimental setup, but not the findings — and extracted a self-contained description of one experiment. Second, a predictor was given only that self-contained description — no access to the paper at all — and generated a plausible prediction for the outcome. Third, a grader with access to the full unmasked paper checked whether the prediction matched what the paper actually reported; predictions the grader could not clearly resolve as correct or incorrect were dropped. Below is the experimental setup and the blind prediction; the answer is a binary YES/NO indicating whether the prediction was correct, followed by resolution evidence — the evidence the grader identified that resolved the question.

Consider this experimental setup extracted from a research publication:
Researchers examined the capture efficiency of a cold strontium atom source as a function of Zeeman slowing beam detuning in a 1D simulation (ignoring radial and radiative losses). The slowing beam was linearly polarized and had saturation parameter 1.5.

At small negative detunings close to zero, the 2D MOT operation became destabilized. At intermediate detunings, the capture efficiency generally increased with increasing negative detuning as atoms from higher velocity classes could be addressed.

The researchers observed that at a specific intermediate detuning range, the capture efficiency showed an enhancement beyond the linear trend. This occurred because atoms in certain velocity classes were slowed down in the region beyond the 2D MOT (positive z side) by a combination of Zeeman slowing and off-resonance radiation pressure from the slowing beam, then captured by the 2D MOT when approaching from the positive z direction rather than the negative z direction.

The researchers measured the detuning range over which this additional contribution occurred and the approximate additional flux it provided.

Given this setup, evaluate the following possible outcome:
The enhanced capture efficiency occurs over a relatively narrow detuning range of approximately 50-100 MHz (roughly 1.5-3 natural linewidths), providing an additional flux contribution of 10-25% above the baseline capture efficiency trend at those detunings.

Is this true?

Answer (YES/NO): NO